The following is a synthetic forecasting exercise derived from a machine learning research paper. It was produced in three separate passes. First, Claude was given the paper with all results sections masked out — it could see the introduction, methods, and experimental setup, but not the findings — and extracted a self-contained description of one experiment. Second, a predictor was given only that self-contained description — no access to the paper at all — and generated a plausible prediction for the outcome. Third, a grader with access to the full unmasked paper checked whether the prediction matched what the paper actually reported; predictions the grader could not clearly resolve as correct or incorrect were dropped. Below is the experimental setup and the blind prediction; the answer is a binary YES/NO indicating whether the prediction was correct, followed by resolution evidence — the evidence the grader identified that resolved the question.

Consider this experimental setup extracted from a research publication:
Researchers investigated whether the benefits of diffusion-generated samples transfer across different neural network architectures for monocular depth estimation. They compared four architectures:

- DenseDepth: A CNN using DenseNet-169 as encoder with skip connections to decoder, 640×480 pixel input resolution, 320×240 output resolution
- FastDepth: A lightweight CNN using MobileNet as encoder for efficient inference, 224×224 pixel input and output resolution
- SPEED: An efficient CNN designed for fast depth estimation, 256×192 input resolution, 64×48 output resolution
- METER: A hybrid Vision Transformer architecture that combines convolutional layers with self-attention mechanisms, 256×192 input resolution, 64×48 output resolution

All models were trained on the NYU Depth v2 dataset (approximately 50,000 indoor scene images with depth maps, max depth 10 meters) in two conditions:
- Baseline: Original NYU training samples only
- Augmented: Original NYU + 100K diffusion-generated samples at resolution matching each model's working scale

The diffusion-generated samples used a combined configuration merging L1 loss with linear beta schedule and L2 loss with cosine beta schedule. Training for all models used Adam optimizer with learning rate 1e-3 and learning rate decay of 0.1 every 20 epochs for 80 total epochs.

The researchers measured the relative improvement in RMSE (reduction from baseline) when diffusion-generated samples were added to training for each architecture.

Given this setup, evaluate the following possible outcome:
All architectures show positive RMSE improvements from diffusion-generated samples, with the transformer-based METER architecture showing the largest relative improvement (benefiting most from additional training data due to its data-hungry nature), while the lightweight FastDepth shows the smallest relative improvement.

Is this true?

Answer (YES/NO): NO